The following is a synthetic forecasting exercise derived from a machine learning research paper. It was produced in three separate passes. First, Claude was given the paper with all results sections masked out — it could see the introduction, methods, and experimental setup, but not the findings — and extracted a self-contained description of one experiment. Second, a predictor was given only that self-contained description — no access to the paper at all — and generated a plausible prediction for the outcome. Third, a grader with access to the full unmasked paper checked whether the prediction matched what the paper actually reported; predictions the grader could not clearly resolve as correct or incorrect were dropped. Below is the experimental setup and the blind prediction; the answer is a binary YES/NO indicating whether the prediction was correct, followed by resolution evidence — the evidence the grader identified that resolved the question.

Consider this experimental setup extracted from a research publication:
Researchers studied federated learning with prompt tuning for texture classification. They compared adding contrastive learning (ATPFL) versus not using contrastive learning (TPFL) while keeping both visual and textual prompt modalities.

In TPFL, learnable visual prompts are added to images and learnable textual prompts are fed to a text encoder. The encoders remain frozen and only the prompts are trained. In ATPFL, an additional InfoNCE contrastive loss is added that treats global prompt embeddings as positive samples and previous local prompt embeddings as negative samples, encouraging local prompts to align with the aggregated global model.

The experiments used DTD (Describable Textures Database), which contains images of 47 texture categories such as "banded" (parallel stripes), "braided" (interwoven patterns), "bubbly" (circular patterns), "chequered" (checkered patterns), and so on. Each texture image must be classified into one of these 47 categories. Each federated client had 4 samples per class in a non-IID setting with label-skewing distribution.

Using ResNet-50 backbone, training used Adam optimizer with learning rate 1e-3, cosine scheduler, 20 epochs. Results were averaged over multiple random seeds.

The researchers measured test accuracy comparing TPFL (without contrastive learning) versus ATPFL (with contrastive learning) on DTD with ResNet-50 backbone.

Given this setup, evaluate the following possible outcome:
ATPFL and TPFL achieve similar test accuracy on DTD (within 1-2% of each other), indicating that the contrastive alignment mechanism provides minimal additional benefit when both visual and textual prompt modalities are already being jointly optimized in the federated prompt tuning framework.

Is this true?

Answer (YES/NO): NO